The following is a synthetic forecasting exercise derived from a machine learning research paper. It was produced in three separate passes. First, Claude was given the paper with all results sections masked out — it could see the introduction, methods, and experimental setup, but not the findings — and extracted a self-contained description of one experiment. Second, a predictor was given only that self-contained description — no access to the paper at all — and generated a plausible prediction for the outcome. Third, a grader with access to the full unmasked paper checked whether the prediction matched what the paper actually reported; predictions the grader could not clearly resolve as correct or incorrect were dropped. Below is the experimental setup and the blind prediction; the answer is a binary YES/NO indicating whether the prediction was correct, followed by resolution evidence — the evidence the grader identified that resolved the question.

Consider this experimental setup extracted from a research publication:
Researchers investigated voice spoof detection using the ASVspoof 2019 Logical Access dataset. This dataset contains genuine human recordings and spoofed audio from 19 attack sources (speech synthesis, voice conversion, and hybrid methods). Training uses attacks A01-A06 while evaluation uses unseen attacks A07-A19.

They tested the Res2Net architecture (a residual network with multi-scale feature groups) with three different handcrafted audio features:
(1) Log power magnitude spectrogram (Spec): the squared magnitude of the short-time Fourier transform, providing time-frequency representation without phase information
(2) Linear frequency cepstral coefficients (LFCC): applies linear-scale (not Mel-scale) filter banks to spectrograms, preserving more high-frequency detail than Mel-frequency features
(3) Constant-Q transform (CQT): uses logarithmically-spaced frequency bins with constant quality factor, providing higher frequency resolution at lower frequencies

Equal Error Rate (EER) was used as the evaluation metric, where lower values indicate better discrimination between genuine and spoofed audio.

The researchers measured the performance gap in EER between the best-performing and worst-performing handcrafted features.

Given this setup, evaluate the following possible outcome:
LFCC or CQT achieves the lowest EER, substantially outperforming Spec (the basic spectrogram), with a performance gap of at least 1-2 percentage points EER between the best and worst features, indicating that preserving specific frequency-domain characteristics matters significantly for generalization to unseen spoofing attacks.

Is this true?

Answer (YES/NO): YES